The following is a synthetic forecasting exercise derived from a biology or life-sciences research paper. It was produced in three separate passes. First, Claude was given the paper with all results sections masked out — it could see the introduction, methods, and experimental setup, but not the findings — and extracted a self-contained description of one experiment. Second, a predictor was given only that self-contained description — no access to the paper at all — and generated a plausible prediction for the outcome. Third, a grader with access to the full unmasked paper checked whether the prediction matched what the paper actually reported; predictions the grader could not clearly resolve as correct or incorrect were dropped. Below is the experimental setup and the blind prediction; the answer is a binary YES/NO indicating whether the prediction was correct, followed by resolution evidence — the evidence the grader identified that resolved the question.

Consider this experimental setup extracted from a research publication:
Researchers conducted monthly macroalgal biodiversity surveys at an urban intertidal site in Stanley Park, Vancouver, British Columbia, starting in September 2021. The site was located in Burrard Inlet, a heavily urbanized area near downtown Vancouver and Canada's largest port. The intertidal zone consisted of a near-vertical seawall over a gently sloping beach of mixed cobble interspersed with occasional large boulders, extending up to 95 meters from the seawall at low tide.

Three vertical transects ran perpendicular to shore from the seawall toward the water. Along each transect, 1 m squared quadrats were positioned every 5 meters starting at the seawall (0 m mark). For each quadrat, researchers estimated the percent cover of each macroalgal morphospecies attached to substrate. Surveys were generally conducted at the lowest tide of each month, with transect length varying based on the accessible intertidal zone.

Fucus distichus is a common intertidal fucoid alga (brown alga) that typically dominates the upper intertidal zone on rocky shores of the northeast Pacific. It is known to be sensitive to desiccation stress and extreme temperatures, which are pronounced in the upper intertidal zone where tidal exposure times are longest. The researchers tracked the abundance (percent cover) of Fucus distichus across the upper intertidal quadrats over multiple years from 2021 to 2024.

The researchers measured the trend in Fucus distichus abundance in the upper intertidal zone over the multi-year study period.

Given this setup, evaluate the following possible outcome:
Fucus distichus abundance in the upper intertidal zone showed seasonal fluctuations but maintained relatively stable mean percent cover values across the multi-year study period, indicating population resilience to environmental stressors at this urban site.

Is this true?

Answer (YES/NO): NO